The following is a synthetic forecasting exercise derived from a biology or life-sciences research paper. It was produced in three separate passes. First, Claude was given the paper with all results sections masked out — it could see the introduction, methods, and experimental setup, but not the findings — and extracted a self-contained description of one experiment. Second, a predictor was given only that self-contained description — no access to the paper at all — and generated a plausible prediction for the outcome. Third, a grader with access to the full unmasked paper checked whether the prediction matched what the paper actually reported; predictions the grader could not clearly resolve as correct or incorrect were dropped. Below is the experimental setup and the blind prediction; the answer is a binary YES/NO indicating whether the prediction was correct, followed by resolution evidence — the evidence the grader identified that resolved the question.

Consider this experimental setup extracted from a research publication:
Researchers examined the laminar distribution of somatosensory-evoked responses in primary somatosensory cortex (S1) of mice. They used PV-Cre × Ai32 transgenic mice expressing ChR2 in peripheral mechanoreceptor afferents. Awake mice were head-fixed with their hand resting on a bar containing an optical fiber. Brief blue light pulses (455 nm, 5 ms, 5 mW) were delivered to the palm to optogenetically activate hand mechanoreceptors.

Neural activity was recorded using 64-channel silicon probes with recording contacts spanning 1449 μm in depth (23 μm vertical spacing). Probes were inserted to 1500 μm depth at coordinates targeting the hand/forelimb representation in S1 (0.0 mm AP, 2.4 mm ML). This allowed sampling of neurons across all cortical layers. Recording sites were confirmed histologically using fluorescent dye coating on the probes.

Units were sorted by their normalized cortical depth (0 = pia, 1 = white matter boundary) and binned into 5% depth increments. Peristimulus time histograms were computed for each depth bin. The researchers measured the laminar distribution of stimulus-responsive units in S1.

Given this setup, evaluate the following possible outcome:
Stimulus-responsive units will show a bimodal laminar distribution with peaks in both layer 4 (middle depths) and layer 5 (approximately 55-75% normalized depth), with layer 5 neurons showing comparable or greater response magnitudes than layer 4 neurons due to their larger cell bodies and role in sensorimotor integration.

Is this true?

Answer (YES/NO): NO